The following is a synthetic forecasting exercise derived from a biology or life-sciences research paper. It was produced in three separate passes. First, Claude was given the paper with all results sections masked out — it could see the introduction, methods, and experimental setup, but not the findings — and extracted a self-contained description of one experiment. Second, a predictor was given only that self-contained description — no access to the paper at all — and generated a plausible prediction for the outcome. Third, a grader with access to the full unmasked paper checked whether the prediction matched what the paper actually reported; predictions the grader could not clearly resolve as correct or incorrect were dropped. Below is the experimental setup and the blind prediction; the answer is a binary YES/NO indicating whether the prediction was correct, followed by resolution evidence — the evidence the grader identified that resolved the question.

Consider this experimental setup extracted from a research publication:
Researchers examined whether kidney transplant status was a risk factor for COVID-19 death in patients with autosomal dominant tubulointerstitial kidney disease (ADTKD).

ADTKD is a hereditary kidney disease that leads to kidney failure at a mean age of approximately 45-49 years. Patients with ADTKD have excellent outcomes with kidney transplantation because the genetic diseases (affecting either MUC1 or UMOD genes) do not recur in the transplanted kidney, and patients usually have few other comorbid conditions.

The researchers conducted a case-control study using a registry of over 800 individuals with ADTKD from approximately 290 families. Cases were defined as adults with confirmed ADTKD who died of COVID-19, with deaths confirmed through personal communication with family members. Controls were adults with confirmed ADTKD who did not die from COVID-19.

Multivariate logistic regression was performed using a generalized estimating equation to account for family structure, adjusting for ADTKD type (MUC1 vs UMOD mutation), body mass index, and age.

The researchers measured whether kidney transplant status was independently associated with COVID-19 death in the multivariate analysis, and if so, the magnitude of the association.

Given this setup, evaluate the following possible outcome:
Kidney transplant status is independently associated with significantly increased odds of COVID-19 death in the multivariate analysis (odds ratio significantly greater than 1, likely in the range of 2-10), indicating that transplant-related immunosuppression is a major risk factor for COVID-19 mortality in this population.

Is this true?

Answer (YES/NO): YES